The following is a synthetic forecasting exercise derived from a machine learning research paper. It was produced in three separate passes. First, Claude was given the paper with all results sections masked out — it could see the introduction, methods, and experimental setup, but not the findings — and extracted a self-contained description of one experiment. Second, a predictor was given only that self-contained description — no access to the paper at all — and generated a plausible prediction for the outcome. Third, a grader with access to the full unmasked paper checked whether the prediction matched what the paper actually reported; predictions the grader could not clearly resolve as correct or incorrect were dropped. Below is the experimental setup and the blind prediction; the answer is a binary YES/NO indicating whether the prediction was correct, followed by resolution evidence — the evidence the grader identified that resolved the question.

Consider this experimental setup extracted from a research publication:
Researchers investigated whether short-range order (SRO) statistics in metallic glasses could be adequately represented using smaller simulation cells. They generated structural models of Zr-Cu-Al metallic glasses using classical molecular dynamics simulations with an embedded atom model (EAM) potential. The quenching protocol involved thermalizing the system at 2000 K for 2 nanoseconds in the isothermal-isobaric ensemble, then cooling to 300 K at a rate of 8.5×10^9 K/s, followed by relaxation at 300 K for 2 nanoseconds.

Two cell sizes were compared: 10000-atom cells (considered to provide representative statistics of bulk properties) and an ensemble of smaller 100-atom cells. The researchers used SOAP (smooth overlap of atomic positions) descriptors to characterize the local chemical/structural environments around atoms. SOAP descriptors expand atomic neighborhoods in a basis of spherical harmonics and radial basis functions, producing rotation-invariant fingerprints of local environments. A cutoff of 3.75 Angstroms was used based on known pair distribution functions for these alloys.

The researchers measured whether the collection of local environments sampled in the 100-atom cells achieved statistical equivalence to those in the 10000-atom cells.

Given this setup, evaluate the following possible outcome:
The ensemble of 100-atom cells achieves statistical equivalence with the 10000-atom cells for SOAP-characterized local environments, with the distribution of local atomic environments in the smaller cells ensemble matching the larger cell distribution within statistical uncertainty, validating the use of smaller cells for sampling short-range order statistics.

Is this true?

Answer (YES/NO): YES